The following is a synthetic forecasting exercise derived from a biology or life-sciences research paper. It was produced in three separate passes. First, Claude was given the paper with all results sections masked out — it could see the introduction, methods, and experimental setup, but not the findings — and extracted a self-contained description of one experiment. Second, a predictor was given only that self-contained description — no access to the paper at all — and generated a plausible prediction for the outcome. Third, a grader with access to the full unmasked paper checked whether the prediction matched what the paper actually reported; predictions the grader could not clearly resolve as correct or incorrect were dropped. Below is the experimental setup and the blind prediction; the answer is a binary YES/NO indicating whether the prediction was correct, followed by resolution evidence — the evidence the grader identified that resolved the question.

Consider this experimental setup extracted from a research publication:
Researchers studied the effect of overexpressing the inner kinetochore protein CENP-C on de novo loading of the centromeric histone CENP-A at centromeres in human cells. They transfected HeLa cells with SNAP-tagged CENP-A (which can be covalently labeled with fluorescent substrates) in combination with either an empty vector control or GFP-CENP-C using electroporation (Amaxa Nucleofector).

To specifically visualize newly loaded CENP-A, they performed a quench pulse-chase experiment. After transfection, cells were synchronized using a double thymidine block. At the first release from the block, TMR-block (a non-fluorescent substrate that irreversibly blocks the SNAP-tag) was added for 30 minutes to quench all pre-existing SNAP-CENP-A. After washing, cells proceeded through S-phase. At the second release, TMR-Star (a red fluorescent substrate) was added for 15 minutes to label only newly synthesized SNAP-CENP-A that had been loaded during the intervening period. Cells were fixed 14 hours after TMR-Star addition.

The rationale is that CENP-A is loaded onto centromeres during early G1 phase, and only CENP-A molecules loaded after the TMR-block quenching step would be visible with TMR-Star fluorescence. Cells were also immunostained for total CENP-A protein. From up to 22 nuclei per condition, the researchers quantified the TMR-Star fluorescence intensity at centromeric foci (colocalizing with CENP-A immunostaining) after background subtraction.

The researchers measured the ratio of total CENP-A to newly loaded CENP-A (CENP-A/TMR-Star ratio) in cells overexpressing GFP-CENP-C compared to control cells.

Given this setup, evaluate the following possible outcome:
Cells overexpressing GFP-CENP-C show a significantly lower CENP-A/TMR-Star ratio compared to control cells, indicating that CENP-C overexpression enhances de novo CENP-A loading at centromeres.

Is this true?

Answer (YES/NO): NO